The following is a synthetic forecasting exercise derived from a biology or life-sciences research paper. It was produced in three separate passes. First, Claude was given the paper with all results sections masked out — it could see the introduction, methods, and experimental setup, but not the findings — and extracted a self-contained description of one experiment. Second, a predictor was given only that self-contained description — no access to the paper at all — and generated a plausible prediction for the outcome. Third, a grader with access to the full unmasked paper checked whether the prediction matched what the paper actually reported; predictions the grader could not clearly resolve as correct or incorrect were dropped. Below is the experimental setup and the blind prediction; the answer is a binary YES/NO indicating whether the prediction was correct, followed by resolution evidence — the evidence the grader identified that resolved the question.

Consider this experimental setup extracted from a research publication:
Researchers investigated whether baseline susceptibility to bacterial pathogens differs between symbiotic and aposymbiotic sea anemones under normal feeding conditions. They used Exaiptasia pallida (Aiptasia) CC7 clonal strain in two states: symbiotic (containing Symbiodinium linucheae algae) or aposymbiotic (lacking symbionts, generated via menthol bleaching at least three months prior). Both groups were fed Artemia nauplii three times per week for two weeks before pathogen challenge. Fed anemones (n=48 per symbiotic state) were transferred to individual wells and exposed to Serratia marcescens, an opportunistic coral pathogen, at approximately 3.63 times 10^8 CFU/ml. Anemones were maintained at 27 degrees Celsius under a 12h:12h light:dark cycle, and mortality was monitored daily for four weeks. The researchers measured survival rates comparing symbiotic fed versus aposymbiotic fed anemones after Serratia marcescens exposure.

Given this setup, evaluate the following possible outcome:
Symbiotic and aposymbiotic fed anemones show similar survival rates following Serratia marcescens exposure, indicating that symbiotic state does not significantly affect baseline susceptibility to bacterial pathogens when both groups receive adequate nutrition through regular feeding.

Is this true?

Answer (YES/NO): NO